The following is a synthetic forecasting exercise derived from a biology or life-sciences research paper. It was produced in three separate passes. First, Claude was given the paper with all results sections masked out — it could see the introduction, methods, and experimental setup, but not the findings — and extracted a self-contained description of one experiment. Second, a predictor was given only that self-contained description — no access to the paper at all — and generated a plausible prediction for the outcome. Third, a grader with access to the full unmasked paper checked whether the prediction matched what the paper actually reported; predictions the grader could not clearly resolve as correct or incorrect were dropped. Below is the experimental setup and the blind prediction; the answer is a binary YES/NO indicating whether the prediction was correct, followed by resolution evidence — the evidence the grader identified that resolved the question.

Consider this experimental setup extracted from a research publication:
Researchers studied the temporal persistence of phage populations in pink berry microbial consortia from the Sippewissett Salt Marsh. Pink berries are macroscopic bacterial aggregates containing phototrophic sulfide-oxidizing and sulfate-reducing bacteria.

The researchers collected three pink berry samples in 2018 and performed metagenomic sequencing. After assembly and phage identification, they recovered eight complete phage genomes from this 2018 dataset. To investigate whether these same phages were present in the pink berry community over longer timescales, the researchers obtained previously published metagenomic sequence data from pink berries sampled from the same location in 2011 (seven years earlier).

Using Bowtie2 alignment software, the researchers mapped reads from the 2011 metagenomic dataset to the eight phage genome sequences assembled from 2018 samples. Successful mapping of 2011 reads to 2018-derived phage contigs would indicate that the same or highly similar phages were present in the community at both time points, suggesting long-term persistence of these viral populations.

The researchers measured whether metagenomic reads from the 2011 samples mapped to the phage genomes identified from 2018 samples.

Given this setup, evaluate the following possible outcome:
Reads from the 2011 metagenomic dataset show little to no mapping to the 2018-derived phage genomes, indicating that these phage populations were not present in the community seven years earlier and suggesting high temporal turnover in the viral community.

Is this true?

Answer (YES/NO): NO